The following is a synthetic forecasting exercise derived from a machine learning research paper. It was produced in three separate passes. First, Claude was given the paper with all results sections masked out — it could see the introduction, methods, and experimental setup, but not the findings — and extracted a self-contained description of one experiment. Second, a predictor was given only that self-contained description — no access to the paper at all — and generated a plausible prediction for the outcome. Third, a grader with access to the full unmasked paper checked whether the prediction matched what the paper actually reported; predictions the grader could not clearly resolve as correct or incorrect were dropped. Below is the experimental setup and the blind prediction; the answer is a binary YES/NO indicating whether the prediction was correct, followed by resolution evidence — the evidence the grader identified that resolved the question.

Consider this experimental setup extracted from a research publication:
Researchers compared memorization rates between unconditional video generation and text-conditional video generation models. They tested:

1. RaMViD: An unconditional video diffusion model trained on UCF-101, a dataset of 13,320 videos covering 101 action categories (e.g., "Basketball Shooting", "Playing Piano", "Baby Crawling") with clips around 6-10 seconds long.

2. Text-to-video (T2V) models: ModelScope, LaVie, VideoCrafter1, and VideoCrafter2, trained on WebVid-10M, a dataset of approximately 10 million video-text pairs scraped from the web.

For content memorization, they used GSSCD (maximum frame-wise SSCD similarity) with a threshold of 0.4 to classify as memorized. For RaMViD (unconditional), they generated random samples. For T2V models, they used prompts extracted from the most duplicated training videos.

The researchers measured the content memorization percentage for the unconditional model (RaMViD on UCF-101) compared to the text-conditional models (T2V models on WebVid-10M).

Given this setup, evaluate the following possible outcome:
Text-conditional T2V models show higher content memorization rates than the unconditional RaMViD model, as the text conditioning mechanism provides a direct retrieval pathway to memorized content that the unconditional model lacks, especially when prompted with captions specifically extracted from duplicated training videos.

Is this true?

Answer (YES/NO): NO